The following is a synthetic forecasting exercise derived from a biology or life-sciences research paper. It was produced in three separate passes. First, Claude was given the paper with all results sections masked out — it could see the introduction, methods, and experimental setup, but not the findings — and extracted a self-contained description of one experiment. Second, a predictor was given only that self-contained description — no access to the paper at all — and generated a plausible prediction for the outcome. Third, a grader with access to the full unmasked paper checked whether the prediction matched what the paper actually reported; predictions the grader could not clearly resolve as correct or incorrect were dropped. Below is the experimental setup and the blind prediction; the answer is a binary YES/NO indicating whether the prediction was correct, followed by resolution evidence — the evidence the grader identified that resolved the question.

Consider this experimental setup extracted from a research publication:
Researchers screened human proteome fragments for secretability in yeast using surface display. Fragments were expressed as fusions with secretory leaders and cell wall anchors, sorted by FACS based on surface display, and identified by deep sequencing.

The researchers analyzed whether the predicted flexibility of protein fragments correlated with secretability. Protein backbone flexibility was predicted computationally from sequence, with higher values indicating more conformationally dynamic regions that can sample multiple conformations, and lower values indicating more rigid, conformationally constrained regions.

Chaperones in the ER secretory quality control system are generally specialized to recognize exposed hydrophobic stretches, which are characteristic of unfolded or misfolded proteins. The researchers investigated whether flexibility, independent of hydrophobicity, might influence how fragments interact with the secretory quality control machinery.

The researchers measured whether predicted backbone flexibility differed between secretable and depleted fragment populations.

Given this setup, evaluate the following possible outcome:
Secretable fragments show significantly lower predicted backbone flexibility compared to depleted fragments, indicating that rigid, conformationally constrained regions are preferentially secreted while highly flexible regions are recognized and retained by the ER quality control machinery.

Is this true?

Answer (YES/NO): NO